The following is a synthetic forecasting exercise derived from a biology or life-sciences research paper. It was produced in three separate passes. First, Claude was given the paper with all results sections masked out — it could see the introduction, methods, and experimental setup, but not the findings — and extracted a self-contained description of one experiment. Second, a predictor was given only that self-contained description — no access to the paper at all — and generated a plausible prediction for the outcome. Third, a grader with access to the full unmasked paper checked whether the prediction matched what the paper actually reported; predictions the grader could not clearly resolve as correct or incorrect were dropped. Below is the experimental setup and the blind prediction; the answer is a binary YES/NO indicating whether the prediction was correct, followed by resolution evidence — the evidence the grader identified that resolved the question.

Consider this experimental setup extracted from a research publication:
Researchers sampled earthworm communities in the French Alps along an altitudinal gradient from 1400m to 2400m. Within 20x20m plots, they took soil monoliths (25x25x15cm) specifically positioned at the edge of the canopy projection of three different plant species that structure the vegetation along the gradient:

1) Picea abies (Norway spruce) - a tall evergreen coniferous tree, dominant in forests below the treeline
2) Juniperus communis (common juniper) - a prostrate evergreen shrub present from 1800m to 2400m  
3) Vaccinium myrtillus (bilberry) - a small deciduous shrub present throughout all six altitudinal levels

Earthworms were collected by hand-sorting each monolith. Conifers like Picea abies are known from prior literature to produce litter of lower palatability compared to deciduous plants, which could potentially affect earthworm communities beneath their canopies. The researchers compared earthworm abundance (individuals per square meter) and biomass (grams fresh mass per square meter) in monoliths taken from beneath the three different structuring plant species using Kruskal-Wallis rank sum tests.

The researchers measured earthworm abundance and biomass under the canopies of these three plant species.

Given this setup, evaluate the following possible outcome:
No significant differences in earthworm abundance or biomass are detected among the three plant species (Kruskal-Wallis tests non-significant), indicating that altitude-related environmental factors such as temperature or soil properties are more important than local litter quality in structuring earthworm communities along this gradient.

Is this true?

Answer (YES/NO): YES